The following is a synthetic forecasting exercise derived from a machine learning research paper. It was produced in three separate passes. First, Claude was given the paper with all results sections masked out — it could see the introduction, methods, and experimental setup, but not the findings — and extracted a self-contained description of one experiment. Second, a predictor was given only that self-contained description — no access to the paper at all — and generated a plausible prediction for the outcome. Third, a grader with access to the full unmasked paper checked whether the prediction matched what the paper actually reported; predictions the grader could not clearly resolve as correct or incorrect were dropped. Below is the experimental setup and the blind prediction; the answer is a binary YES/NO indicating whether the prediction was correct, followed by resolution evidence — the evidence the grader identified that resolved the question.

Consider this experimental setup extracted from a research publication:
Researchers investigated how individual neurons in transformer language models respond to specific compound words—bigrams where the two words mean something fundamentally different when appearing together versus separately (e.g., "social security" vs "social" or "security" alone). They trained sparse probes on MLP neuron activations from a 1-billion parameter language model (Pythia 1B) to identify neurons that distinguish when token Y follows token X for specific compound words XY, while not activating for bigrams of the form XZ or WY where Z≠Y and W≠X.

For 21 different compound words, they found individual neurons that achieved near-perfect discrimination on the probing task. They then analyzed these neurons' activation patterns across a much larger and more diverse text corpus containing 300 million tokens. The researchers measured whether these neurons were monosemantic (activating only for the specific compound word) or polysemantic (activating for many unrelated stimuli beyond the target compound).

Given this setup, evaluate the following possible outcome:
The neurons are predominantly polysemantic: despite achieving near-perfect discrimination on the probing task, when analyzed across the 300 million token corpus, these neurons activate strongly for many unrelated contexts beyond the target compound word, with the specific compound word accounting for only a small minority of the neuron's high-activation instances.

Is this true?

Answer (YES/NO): YES